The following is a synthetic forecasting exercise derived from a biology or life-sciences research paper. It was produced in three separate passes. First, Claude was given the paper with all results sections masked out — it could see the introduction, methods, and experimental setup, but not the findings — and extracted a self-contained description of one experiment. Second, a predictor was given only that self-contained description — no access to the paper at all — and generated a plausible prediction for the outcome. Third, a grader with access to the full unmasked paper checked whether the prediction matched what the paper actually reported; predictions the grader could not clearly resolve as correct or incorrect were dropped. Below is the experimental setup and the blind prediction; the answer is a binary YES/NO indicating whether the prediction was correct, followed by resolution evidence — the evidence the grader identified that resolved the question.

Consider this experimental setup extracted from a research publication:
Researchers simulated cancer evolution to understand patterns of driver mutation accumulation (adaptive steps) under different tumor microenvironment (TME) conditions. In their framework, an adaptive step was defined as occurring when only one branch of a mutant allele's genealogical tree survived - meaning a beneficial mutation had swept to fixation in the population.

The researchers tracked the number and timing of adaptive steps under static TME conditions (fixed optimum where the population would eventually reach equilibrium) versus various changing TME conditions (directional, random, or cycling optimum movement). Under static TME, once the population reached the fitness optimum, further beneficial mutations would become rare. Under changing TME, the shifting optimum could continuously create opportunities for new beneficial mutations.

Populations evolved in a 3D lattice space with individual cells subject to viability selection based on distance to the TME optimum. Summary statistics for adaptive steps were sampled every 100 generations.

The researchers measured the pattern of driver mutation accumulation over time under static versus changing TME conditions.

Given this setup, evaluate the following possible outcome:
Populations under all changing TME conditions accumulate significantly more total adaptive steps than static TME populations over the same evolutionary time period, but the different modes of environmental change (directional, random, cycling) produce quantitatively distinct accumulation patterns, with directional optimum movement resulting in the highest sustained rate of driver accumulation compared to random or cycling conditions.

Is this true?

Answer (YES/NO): NO